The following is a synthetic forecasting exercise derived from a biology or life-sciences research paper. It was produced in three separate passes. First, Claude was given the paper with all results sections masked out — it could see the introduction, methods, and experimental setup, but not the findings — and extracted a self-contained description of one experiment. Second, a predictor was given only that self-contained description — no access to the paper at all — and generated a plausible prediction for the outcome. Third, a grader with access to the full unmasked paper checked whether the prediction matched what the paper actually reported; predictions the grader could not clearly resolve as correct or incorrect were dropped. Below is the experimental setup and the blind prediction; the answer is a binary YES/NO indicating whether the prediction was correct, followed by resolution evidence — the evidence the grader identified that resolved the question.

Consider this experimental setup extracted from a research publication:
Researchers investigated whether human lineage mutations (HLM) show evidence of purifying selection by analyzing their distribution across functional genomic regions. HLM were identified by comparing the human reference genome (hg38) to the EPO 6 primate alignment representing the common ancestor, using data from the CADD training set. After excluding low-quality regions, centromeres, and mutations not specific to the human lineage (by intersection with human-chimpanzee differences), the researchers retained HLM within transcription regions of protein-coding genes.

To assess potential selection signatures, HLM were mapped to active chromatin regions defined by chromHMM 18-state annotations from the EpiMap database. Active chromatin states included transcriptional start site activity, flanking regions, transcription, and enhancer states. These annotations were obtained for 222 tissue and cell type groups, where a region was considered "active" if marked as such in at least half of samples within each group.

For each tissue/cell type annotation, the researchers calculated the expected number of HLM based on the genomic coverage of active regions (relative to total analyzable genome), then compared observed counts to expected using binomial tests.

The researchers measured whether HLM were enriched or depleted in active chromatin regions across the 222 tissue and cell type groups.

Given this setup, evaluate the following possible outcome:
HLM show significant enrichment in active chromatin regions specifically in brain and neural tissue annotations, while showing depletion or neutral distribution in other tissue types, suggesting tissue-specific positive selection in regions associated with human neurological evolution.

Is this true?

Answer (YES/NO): NO